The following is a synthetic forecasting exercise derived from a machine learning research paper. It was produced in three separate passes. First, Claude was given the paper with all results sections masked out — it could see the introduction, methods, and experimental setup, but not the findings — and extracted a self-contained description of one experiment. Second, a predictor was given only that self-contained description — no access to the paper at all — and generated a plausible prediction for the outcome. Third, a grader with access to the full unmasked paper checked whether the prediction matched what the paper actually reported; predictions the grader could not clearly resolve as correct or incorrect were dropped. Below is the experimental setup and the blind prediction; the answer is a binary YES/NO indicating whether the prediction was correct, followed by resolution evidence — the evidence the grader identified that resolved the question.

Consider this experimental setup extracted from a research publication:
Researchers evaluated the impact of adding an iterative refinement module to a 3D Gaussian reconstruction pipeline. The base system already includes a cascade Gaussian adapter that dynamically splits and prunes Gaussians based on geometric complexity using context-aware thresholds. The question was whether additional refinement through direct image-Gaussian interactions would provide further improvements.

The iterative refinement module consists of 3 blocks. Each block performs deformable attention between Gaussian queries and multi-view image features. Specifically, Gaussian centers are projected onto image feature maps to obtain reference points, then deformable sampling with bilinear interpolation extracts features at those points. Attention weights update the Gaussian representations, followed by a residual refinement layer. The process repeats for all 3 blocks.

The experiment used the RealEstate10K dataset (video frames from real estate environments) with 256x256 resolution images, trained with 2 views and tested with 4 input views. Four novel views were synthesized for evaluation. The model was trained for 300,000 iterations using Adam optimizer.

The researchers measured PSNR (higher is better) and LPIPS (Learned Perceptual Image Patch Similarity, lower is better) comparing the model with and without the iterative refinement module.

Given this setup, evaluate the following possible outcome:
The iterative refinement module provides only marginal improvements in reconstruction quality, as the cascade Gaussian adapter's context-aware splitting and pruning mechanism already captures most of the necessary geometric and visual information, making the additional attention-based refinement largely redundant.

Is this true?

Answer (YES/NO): NO